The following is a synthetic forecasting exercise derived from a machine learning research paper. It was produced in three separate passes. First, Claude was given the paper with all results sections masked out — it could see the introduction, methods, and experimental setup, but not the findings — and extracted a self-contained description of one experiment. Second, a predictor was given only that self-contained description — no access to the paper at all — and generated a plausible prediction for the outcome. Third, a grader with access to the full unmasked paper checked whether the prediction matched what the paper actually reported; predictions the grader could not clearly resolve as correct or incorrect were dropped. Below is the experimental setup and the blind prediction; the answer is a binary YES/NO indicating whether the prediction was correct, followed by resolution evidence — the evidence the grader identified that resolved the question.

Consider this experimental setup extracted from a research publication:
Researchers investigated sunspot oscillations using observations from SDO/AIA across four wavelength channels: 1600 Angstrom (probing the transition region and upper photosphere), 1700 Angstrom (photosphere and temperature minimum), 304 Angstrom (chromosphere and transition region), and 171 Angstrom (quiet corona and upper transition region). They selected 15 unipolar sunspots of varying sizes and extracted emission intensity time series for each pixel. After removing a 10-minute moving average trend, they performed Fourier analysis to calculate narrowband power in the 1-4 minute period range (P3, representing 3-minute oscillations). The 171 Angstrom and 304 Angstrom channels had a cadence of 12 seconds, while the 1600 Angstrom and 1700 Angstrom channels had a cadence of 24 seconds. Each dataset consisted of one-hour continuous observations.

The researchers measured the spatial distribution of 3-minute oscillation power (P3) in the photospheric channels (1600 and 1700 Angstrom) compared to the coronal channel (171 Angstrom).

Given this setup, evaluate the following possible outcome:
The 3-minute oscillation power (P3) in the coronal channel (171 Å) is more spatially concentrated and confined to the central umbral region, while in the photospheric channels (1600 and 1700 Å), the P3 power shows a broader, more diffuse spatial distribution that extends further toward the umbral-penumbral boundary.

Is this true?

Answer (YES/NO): NO